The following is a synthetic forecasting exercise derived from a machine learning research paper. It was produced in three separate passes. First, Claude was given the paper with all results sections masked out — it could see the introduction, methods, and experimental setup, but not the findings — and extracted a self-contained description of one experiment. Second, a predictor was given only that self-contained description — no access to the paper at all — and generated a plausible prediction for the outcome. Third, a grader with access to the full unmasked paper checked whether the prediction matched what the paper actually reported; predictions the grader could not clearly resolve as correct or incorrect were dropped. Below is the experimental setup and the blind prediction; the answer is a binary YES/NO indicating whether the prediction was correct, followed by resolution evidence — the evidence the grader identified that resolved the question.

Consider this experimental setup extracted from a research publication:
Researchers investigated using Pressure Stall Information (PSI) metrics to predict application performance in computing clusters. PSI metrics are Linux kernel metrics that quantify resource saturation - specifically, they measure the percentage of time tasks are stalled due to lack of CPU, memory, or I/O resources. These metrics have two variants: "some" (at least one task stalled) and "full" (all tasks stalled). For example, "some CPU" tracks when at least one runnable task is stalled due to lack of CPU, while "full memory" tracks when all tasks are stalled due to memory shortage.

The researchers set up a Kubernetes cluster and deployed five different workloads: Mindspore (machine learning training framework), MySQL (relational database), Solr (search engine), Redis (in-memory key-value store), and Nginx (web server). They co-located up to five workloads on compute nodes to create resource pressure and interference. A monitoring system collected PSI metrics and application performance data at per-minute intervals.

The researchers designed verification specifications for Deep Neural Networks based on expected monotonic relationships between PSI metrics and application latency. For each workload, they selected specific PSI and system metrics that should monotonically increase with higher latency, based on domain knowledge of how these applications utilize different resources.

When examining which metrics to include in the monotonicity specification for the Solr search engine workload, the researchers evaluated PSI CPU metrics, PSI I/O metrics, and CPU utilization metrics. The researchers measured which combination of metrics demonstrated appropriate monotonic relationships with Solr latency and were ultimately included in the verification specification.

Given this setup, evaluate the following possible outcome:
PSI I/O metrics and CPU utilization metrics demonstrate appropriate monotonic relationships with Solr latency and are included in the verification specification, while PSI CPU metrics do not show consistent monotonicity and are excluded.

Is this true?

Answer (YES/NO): YES